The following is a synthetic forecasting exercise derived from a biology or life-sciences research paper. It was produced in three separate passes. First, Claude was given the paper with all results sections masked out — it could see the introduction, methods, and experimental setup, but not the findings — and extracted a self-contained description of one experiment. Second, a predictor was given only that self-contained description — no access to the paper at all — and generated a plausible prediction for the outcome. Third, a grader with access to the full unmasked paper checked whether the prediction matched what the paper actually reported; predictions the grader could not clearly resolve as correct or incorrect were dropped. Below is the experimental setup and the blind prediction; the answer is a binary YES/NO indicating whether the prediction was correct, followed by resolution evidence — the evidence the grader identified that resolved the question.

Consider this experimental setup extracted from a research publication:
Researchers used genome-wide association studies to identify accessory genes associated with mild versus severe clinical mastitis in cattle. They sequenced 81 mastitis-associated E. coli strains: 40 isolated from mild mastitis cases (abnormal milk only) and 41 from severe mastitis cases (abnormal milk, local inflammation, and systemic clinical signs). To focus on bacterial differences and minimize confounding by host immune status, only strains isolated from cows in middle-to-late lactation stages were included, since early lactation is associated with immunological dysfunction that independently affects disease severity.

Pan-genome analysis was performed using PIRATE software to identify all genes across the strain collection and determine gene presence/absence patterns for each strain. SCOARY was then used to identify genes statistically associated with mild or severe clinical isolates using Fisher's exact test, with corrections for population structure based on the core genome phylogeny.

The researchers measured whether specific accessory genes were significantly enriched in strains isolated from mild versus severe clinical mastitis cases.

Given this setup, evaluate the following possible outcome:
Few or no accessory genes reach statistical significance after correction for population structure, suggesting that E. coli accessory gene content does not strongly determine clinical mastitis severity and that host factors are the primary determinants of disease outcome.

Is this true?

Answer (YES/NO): NO